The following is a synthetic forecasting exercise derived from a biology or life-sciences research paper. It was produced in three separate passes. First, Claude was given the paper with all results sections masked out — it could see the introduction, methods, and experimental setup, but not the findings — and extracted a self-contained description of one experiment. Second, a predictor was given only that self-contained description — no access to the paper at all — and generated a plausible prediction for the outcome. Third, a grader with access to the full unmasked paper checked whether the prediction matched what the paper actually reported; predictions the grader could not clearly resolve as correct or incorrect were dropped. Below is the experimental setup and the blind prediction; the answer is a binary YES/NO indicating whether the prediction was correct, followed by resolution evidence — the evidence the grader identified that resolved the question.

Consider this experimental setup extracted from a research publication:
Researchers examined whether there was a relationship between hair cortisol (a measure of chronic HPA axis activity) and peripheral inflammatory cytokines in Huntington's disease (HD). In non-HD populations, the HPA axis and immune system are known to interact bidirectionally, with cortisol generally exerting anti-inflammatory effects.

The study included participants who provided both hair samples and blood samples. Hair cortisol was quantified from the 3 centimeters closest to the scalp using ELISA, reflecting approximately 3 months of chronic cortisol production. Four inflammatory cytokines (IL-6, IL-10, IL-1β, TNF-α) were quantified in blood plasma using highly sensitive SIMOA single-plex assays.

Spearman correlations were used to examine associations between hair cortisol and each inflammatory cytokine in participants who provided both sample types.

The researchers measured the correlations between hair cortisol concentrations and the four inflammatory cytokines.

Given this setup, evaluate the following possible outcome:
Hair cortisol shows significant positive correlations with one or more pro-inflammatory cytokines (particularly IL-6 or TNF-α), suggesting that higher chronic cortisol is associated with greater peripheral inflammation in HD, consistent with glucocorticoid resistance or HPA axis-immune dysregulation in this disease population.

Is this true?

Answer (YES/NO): NO